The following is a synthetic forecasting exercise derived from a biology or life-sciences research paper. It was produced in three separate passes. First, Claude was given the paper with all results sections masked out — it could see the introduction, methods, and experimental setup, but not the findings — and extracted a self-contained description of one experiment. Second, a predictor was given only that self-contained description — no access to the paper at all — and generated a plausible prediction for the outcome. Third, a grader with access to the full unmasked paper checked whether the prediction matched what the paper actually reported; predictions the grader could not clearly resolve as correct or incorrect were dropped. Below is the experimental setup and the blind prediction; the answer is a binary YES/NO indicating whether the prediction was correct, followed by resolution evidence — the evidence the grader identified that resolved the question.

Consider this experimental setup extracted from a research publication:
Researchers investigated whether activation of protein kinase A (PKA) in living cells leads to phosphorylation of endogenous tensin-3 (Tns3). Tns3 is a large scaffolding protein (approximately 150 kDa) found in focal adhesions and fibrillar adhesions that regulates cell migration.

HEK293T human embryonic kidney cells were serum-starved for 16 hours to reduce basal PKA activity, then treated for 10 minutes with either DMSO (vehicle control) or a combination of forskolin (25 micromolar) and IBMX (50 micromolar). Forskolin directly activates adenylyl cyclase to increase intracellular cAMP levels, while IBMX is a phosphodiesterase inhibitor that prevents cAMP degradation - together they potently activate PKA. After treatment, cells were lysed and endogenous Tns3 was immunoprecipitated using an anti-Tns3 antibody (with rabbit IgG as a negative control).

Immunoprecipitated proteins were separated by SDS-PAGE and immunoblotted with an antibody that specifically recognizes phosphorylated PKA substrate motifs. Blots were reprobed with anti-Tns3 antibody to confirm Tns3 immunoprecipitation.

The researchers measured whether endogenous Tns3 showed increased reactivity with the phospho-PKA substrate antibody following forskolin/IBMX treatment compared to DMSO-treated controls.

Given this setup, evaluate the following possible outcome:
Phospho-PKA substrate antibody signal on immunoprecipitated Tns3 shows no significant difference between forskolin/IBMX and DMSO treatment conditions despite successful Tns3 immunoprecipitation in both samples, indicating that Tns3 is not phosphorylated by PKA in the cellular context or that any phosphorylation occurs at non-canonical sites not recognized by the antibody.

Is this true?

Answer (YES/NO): NO